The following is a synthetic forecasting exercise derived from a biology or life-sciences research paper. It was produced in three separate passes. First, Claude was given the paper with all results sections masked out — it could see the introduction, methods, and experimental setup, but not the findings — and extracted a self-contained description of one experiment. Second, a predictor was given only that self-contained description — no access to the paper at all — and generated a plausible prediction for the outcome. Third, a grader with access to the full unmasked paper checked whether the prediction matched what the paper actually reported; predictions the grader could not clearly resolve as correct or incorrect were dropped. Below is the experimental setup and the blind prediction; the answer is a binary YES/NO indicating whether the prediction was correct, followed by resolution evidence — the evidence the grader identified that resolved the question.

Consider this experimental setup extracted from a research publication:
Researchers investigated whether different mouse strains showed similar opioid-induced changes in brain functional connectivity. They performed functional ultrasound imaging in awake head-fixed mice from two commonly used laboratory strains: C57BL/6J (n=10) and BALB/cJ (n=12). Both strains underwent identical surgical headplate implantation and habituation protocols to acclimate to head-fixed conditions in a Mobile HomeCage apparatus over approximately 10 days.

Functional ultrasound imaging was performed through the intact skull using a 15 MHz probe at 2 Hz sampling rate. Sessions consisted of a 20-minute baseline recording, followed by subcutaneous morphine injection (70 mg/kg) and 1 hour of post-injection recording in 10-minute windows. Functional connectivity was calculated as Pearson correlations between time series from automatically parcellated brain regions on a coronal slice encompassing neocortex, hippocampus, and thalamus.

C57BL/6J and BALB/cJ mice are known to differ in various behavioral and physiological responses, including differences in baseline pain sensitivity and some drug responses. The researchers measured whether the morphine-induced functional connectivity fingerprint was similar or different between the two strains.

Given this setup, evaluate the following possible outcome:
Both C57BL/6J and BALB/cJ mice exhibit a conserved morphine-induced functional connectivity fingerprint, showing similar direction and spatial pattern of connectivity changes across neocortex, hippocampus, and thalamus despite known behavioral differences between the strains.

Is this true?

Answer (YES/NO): YES